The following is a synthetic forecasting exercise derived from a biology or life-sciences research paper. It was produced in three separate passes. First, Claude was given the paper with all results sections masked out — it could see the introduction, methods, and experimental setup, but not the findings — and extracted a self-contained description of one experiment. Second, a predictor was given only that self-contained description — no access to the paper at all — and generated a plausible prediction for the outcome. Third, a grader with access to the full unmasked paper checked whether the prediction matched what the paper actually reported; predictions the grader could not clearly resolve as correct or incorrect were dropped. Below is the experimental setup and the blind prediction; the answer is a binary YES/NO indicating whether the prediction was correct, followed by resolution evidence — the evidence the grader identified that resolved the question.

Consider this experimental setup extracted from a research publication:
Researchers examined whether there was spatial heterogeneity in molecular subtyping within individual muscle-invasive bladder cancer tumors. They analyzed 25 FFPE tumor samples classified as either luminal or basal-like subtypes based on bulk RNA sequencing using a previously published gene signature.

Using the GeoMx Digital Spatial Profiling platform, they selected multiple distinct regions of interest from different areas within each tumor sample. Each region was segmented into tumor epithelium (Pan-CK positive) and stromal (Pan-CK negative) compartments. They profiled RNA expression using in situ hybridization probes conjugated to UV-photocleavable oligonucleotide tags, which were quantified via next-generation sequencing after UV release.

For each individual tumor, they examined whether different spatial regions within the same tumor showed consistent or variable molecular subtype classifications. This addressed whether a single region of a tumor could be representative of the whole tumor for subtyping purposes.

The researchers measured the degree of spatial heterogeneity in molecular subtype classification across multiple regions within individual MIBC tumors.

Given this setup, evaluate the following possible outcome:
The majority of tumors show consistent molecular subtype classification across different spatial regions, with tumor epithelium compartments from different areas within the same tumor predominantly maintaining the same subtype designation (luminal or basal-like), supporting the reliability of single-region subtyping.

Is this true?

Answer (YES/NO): YES